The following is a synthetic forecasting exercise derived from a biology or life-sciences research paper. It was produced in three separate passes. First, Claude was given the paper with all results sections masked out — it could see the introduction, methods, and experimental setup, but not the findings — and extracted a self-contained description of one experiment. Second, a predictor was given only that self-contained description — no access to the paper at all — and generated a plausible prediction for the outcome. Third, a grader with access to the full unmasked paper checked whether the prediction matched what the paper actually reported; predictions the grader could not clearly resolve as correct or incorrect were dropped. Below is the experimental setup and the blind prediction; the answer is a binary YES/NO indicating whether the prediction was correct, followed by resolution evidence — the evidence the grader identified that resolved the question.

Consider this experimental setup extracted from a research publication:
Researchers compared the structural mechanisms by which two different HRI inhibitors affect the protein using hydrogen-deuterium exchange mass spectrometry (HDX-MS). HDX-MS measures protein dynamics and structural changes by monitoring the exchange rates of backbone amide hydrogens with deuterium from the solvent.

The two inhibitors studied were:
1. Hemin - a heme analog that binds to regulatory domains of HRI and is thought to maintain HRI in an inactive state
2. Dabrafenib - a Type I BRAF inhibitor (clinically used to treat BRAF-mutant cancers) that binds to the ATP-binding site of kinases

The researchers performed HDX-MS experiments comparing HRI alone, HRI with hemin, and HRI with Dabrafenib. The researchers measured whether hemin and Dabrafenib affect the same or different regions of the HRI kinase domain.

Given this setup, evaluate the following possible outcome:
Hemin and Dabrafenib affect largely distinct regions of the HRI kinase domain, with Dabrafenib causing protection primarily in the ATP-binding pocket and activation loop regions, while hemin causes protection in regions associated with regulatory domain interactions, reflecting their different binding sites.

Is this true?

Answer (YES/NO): NO